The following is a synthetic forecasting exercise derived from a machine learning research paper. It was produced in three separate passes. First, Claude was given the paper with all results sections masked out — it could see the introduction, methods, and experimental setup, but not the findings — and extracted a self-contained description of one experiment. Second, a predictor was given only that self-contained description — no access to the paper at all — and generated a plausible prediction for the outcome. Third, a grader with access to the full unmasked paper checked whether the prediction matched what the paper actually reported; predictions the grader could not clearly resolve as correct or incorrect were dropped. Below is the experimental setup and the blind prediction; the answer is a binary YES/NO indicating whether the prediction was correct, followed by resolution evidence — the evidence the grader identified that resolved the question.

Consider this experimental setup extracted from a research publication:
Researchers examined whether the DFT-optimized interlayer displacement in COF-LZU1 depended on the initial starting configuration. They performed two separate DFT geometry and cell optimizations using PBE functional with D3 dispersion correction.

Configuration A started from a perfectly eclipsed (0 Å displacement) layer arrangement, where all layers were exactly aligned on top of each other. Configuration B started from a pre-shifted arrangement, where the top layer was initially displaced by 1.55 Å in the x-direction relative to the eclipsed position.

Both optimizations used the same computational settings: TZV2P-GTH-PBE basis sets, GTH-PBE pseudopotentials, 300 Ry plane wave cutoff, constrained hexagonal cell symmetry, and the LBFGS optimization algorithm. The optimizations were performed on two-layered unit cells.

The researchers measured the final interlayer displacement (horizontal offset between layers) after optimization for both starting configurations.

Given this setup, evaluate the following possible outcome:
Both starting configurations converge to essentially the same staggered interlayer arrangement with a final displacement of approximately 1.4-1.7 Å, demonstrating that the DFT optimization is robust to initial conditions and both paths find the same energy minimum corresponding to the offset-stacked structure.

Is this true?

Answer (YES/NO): NO